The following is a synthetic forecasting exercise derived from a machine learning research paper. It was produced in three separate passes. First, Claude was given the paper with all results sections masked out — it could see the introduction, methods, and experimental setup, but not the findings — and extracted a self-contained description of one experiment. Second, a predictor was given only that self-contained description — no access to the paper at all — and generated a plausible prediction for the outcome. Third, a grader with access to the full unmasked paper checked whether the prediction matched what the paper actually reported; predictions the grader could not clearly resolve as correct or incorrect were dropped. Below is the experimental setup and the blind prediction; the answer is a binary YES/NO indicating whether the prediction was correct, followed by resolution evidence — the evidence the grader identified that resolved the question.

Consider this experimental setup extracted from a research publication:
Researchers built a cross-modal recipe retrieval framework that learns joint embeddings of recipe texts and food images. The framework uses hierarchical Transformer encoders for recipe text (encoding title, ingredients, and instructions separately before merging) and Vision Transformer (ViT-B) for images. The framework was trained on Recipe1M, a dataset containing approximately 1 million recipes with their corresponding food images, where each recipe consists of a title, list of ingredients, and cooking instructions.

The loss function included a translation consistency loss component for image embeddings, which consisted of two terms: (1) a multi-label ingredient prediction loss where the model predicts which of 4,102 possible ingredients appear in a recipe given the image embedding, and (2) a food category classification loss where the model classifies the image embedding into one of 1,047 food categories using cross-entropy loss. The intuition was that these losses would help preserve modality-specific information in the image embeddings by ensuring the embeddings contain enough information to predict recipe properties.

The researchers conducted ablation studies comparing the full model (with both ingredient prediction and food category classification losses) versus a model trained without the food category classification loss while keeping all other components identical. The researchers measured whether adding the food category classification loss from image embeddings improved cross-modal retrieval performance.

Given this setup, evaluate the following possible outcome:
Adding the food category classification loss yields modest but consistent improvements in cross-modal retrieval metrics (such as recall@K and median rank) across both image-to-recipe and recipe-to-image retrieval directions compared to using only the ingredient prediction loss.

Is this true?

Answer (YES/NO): NO